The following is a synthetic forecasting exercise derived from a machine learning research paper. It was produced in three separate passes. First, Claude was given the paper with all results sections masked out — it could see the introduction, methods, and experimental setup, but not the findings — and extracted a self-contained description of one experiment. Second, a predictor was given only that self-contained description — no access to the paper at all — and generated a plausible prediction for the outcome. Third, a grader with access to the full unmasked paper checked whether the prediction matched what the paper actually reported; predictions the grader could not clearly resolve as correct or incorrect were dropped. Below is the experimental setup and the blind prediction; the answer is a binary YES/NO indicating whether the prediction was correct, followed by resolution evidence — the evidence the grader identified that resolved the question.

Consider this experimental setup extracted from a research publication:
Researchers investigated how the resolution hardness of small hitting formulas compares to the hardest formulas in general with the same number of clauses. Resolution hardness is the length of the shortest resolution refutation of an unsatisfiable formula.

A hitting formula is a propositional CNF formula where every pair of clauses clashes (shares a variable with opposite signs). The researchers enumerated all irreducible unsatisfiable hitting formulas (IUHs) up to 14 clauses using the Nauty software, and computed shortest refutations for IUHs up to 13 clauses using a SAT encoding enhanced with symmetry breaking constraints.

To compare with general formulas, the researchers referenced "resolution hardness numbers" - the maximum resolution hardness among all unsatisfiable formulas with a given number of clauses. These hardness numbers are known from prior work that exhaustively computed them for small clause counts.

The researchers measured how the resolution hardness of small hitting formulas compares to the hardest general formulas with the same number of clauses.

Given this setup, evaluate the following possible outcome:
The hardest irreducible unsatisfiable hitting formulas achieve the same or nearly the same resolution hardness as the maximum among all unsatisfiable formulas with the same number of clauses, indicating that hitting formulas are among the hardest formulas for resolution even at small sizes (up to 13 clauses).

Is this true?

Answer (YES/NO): NO